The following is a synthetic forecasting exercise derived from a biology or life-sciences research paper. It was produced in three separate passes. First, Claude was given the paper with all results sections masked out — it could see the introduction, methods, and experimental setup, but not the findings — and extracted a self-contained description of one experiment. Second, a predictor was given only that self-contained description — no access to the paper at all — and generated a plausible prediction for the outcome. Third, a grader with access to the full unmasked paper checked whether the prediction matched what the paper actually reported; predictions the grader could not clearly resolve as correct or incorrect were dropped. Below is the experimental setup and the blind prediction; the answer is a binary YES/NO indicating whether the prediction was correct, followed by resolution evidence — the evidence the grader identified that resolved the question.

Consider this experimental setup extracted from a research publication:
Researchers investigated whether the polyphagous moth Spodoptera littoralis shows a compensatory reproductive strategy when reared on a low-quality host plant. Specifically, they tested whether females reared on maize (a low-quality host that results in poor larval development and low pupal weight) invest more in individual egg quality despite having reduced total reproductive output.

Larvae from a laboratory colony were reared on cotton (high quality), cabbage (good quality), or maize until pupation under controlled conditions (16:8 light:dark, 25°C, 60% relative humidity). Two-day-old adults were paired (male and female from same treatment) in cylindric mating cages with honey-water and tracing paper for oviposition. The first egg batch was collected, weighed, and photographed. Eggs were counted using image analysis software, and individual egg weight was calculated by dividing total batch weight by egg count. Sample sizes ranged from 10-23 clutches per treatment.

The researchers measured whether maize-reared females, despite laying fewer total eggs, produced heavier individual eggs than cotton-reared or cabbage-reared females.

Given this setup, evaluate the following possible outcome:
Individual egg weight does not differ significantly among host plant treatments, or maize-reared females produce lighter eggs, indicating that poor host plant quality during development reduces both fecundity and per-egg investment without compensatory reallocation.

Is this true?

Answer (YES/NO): NO